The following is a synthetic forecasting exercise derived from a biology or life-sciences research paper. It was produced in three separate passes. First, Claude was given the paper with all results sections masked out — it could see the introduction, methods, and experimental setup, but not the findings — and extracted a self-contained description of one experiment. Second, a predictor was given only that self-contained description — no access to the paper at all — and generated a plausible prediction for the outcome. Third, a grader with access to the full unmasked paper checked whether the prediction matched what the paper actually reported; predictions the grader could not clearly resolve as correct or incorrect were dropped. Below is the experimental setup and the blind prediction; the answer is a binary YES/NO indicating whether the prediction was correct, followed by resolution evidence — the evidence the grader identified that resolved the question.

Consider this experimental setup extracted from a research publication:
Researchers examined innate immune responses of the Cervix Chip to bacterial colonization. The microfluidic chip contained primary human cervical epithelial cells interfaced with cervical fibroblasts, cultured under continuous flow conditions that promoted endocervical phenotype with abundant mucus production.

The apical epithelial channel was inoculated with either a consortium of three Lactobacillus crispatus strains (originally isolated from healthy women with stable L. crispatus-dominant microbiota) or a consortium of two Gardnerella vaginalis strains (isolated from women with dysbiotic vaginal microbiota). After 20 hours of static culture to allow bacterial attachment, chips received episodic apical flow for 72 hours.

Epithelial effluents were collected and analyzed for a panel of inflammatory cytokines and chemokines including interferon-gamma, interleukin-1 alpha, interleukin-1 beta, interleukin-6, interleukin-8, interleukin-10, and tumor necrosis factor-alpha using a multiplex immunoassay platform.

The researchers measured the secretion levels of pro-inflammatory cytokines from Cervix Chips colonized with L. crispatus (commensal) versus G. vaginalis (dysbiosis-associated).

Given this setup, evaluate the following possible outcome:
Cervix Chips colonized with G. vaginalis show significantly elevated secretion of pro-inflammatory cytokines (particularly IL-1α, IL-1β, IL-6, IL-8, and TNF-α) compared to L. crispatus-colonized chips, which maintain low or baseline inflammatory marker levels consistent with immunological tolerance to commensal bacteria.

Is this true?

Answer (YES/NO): YES